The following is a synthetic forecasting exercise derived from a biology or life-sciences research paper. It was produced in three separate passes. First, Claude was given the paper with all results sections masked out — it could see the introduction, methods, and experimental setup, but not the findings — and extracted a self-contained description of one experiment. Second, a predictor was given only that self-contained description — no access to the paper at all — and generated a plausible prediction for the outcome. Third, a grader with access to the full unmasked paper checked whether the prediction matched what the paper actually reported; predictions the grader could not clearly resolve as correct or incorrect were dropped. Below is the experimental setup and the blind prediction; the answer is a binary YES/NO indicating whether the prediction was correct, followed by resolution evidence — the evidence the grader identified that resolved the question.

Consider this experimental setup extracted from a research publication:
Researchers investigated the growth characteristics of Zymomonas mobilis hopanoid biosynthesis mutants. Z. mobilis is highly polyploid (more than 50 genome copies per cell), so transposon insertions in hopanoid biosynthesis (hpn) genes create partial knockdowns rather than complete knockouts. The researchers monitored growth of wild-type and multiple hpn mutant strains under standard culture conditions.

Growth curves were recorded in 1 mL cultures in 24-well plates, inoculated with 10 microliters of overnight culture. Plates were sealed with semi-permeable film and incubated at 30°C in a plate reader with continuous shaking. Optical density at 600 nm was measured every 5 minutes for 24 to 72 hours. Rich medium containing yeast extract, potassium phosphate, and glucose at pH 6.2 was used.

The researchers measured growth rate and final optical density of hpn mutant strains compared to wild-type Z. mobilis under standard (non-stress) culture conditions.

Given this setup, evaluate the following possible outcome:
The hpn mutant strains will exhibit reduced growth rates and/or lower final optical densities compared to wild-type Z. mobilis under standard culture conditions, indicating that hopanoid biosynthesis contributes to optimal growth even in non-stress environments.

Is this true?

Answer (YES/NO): YES